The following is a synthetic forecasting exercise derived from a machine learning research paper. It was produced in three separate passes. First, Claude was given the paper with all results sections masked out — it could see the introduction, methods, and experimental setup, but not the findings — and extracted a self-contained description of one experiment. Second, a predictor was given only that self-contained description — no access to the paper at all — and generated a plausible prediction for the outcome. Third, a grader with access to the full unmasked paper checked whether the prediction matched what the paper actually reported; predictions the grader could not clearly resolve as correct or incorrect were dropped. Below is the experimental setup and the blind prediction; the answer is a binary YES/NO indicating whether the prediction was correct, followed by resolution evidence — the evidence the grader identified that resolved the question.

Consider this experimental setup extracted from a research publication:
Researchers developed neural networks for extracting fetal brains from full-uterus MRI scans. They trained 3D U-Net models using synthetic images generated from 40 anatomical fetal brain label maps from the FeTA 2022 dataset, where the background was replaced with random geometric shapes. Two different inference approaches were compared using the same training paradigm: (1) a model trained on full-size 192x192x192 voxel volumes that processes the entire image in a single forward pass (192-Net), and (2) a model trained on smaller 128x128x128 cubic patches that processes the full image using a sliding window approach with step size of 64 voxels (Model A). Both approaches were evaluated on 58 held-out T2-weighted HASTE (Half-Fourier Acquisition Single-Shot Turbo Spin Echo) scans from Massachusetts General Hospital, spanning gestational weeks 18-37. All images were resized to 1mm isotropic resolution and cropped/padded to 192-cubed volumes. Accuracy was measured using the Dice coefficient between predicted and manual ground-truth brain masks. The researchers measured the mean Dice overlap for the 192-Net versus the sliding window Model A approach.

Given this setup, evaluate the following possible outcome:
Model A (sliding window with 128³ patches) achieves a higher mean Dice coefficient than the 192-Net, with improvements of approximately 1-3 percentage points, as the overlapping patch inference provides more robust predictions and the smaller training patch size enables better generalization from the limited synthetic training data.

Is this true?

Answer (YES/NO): NO